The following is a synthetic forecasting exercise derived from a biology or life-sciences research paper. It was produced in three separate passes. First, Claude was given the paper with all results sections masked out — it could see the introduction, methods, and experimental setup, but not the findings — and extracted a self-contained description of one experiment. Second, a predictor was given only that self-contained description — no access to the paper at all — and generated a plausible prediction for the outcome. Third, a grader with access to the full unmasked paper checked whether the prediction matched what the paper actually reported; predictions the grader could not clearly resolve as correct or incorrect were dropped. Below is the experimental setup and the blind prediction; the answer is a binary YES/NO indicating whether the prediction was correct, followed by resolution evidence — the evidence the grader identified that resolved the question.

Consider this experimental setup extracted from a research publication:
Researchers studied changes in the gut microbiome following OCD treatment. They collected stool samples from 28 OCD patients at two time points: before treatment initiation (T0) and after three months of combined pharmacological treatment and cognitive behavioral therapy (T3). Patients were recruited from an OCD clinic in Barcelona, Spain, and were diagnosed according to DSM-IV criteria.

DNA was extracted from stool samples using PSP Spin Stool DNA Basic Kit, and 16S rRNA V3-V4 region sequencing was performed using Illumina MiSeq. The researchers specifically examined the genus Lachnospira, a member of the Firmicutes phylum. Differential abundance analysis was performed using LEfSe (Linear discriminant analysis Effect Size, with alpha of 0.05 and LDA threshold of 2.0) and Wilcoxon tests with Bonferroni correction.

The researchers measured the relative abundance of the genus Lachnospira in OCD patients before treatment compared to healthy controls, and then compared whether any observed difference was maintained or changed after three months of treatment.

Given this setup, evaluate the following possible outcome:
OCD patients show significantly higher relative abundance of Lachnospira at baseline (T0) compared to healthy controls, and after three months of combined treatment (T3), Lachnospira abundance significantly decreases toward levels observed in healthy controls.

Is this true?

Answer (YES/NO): NO